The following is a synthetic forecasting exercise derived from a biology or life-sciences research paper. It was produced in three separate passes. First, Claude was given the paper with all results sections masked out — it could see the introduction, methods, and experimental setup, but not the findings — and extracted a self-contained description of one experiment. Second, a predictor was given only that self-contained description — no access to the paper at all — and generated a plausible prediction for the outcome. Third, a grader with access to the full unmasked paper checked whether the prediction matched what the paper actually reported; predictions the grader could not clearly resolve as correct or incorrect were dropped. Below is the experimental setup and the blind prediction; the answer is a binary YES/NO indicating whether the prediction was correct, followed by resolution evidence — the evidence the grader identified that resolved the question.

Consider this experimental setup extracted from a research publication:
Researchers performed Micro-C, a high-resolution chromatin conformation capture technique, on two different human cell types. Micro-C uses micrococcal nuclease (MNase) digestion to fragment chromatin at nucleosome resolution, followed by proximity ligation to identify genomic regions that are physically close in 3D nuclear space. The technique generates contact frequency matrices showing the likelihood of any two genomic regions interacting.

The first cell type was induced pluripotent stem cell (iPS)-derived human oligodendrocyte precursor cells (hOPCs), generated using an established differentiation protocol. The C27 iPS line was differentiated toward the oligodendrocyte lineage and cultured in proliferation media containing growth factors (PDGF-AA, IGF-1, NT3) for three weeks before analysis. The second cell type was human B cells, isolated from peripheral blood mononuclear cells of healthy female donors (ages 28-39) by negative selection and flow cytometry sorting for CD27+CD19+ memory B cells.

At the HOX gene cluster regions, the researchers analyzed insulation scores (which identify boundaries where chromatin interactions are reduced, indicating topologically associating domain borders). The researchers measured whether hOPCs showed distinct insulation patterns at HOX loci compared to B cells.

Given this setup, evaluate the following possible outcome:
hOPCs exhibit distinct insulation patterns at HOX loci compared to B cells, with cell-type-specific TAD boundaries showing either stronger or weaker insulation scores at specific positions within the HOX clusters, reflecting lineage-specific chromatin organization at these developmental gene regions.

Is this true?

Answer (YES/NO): YES